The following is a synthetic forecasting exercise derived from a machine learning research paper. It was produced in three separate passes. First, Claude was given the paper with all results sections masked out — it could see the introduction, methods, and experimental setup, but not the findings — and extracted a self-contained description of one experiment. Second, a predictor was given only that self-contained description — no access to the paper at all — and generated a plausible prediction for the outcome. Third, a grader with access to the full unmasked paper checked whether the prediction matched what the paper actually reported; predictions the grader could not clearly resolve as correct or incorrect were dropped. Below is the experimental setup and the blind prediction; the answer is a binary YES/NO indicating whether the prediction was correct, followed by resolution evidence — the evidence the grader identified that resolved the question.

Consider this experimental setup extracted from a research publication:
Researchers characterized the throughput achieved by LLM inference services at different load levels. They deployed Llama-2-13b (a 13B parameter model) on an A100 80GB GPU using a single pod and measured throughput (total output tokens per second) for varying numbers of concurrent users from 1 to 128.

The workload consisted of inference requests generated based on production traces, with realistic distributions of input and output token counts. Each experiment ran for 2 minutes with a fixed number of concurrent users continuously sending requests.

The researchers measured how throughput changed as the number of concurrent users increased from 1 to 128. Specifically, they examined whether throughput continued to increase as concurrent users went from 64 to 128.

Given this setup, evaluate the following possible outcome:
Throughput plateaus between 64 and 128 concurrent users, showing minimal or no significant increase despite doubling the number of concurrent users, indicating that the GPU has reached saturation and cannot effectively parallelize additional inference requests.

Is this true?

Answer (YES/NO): NO